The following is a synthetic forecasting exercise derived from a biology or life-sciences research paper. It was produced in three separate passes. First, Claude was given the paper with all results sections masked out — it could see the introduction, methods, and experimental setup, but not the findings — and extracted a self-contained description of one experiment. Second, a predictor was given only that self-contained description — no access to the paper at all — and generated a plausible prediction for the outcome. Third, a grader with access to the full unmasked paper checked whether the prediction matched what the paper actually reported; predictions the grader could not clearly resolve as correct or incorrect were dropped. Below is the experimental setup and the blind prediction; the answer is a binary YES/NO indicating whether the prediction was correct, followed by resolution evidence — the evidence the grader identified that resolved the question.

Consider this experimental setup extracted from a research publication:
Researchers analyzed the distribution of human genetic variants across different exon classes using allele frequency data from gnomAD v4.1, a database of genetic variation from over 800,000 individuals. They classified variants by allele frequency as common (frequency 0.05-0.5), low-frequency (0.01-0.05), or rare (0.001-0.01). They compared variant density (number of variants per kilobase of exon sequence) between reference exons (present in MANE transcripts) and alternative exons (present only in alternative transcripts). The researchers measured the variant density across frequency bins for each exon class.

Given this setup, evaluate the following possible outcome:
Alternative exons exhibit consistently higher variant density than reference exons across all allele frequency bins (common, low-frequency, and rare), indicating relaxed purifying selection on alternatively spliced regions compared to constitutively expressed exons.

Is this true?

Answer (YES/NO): YES